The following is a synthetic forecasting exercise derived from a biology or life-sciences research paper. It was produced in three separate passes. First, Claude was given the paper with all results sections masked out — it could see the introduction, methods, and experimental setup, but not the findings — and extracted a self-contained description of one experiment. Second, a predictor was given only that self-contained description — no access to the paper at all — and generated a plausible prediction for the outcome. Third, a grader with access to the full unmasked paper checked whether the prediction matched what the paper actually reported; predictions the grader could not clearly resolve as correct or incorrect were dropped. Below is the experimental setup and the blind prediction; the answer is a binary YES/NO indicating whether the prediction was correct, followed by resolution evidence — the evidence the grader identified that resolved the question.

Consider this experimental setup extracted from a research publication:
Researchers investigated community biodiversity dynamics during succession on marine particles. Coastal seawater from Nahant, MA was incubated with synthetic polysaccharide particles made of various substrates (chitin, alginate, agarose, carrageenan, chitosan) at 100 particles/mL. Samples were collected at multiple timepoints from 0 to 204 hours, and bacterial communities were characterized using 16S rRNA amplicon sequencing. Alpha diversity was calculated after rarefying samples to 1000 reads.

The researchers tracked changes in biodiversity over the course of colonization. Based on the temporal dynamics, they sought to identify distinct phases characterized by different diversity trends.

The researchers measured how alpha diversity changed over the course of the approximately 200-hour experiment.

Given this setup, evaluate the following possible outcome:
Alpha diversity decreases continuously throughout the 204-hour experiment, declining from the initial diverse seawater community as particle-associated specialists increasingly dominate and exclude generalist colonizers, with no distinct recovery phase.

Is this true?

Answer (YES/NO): NO